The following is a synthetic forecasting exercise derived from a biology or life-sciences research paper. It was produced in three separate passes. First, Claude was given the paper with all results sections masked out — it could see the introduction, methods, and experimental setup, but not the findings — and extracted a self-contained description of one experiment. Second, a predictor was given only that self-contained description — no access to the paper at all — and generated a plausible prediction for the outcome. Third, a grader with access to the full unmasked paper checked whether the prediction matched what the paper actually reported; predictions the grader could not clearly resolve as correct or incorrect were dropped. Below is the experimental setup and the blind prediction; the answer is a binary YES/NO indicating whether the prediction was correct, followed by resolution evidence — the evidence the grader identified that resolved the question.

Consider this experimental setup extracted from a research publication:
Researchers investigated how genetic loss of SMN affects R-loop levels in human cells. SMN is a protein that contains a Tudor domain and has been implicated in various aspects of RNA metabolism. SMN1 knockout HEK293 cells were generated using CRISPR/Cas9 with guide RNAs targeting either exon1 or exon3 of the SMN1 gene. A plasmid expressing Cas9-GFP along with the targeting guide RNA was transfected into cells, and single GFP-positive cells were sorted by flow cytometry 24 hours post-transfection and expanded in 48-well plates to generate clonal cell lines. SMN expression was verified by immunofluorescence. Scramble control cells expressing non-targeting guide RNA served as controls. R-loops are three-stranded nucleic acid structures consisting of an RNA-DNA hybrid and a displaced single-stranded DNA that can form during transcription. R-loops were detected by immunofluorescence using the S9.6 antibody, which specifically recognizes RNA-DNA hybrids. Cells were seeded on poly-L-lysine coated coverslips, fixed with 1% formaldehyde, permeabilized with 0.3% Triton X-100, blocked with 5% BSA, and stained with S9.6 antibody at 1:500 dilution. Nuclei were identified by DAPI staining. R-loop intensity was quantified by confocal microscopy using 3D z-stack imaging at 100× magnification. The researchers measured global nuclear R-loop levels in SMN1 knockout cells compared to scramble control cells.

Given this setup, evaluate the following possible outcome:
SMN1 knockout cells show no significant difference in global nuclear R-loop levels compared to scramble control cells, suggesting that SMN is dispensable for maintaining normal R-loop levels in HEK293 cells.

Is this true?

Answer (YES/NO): NO